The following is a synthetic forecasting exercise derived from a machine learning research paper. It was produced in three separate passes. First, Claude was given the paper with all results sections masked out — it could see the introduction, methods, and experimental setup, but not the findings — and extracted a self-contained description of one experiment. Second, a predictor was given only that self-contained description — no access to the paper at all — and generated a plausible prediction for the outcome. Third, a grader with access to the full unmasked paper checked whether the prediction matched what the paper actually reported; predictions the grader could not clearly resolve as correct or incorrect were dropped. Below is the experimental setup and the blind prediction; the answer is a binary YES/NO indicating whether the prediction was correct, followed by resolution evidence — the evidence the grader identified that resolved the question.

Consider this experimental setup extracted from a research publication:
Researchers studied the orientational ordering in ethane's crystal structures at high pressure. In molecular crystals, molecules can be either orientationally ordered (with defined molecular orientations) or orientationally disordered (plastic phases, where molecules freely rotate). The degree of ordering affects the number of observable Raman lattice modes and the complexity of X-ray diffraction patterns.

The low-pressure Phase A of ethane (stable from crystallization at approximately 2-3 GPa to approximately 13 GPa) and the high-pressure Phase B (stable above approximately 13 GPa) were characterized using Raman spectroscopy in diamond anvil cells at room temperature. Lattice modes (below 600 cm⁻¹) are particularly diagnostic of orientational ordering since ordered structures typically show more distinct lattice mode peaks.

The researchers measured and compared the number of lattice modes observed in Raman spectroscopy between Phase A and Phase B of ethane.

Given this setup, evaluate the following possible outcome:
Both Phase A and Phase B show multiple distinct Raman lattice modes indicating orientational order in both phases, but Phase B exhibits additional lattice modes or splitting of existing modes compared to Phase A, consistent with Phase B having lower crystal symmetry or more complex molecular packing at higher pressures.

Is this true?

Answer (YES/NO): NO